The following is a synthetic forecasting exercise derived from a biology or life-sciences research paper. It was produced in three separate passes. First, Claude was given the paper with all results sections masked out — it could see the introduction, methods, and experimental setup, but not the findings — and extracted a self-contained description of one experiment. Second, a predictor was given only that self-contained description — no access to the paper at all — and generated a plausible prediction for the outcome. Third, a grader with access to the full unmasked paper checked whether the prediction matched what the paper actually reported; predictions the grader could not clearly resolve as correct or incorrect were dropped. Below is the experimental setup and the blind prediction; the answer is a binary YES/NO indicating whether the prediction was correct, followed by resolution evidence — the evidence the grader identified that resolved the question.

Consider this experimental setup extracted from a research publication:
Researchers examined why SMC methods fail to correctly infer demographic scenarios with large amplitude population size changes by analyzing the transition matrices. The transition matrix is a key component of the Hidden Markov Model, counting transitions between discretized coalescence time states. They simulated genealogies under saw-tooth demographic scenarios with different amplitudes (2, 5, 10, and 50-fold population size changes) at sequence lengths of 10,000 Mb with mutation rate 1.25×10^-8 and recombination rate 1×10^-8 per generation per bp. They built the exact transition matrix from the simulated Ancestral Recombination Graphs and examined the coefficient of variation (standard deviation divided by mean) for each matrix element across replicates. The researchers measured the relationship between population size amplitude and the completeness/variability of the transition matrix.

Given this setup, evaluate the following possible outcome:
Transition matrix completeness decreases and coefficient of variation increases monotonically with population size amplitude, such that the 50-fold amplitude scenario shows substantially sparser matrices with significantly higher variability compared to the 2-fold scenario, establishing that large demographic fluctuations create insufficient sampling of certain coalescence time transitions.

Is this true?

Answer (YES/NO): YES